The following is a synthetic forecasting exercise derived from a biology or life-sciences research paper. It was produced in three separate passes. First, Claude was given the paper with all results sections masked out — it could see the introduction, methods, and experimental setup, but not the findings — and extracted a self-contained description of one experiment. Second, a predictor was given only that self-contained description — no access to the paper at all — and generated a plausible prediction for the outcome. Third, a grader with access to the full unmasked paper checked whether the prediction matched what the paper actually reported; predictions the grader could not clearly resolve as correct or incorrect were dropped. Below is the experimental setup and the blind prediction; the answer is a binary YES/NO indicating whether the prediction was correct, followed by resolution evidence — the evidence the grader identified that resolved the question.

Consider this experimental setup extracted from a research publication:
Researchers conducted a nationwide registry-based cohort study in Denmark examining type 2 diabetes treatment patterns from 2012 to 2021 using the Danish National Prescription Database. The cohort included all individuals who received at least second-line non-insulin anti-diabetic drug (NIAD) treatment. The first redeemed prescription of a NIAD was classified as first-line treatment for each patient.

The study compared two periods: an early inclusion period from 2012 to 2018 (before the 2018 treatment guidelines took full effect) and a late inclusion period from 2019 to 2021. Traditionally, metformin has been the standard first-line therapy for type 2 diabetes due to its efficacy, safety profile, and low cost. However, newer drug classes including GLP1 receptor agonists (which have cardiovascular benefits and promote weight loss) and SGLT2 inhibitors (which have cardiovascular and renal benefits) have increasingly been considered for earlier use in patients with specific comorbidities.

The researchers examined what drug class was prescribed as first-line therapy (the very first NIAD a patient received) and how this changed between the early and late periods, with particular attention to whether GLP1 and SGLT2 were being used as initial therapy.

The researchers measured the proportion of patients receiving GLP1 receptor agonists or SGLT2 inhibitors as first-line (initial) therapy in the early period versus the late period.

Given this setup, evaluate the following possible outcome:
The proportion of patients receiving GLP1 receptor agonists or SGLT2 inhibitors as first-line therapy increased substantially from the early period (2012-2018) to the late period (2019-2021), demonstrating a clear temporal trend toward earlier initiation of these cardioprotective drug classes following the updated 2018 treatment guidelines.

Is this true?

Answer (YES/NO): YES